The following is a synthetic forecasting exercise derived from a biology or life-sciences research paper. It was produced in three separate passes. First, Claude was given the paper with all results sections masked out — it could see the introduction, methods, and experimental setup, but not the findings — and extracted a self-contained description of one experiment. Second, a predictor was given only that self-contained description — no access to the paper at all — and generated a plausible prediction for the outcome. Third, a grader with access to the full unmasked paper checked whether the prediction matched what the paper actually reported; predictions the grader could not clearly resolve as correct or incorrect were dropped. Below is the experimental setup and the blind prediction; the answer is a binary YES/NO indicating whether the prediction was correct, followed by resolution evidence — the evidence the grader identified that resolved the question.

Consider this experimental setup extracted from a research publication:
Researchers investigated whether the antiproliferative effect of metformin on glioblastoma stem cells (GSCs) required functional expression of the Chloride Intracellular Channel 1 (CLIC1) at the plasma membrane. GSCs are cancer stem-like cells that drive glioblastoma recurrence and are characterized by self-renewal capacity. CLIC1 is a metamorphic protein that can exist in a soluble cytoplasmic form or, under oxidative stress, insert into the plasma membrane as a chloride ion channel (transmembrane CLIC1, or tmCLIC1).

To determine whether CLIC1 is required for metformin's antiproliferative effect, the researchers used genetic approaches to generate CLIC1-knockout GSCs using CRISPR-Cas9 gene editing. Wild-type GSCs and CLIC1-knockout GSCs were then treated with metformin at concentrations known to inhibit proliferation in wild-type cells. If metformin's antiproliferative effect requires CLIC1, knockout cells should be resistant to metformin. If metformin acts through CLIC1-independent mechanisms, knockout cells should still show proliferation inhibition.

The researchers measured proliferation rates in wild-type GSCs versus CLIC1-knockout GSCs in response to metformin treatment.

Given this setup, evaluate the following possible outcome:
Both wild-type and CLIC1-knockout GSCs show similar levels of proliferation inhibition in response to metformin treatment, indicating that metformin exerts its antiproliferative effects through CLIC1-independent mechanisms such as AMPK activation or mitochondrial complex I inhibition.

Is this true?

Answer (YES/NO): NO